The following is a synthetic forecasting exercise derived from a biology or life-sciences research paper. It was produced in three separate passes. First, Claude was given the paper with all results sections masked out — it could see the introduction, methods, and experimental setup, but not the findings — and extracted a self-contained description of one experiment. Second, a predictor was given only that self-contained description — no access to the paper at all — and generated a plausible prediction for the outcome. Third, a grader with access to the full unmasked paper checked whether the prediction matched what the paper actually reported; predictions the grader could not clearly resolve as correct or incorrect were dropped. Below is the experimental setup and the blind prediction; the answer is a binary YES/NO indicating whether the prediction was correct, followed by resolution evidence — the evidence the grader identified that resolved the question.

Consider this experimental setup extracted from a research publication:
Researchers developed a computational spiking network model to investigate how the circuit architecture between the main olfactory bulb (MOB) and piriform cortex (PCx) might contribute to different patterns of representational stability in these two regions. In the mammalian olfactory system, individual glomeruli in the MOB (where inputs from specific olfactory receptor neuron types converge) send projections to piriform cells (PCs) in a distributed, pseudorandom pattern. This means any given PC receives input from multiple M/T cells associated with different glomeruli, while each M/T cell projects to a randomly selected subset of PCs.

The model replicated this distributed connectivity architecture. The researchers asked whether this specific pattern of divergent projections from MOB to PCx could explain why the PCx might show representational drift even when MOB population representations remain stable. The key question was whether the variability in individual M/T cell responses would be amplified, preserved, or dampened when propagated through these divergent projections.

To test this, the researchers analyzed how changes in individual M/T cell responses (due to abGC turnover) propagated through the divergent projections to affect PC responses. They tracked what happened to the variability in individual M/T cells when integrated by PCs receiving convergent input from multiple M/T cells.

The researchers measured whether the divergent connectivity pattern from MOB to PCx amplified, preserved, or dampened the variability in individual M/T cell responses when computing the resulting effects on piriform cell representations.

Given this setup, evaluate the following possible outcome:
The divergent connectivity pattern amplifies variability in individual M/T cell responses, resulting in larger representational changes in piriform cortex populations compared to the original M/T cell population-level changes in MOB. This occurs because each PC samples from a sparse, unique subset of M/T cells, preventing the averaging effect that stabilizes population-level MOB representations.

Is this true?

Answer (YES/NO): YES